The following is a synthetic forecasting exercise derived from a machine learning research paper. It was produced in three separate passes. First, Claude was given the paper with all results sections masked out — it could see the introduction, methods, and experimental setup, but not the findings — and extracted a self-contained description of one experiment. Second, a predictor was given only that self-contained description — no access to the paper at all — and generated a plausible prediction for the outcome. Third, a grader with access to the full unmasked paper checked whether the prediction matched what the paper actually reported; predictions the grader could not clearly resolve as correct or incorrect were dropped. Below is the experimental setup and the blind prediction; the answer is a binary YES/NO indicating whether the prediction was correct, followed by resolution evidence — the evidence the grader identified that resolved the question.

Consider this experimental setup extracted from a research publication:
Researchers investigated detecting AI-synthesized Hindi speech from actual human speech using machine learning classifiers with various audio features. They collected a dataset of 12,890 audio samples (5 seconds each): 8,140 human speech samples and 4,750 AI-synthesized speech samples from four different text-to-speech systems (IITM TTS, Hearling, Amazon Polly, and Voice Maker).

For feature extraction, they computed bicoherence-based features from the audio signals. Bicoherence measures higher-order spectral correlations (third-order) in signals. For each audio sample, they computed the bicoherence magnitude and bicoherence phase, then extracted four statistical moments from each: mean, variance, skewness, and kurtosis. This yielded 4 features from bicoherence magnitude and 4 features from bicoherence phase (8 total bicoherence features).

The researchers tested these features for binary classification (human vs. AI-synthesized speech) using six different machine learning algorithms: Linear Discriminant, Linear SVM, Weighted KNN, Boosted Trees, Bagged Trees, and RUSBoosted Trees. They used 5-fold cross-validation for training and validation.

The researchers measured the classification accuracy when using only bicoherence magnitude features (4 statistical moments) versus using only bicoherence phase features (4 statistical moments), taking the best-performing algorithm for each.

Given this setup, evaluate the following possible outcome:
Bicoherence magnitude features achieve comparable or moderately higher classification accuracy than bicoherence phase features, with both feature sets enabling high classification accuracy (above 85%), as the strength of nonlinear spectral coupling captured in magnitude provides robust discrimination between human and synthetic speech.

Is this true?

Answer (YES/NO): NO